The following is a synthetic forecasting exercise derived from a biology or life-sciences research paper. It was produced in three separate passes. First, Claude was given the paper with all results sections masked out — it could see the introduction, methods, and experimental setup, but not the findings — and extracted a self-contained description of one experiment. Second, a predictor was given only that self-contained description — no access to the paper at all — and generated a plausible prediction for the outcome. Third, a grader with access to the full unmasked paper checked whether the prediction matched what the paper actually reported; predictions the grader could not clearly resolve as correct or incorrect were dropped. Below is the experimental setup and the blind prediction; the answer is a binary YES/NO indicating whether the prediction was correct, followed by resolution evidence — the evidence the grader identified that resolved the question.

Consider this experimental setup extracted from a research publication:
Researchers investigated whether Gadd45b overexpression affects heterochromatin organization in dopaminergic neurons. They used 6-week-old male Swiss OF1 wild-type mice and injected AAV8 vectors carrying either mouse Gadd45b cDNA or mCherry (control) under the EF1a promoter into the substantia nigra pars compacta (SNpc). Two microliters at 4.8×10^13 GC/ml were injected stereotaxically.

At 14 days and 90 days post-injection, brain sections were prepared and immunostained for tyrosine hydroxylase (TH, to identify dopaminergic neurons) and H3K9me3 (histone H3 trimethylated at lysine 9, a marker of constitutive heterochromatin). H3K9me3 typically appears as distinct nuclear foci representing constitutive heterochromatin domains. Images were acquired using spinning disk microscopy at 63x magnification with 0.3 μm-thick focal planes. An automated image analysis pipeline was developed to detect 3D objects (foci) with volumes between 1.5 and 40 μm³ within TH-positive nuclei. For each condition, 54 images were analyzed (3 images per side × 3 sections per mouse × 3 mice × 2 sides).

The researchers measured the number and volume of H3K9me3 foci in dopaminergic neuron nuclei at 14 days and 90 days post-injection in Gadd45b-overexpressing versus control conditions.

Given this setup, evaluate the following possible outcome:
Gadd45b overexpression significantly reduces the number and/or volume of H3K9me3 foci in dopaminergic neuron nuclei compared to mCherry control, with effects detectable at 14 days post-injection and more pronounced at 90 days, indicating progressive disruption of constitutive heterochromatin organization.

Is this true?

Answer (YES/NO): NO